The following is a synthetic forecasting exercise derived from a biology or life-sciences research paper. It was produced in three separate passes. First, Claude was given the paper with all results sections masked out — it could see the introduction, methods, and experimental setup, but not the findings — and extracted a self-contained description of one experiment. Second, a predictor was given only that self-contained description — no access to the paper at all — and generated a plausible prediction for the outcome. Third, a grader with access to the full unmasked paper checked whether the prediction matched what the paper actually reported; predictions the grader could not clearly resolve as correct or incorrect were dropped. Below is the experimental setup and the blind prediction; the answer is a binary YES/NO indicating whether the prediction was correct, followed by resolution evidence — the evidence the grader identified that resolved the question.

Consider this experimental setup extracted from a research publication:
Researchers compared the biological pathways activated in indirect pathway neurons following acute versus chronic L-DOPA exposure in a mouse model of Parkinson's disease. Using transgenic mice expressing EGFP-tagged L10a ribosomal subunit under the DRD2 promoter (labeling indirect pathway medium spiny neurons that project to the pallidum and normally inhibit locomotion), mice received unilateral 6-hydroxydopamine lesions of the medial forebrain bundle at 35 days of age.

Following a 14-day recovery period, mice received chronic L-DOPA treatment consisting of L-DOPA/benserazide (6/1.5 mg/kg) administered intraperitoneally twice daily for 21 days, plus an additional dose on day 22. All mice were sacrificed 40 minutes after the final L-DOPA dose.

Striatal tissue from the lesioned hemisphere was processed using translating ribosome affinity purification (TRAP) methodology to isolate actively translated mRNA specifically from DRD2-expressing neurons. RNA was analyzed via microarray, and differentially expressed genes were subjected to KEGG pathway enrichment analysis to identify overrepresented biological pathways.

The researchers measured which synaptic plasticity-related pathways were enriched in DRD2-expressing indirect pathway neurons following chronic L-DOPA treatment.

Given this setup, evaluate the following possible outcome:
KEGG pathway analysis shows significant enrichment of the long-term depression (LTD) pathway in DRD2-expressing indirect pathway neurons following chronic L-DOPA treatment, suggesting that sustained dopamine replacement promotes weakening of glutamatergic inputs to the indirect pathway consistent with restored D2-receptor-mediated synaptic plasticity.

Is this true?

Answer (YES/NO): YES